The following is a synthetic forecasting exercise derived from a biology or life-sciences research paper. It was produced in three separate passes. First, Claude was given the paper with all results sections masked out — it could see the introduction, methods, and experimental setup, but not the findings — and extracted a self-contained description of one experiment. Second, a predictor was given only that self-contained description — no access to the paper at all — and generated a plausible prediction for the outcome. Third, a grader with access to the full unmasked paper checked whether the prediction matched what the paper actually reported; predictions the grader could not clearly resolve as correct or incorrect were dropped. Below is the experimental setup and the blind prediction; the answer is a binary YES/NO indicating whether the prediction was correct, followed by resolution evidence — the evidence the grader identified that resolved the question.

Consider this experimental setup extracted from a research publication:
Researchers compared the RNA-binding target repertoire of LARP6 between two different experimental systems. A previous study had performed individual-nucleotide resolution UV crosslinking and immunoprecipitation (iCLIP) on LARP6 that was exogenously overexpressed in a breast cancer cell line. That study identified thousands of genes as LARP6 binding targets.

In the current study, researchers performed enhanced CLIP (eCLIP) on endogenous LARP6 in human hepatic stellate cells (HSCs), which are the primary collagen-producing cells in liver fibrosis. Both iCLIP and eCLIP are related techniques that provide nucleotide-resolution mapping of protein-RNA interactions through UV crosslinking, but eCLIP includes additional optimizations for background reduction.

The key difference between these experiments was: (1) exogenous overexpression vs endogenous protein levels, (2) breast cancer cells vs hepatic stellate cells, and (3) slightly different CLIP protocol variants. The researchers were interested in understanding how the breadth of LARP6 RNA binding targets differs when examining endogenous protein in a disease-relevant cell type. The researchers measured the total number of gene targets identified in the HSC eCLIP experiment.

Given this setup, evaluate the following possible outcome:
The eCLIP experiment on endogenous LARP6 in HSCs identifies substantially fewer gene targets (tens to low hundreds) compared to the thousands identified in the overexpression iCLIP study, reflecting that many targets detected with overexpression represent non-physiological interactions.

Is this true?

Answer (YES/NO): NO